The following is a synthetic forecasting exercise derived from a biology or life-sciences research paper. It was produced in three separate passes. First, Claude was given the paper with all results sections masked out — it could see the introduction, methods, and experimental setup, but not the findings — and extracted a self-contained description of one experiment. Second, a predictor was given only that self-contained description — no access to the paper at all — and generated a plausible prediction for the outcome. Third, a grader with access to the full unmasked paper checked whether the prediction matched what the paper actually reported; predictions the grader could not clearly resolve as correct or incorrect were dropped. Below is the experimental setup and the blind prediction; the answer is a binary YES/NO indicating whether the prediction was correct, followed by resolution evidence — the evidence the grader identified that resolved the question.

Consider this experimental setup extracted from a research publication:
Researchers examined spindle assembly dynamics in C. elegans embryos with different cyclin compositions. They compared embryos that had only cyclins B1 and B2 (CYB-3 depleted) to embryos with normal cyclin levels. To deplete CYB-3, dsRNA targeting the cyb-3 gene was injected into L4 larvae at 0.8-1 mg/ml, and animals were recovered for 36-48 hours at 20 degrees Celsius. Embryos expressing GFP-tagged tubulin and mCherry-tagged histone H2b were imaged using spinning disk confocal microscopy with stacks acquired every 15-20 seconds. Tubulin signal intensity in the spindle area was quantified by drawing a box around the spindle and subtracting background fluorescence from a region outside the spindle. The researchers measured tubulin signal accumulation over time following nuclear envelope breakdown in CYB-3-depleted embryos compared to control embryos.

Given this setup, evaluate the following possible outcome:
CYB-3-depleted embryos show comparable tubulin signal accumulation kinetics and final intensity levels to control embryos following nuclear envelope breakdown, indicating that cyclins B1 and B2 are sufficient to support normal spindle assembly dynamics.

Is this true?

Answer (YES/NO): NO